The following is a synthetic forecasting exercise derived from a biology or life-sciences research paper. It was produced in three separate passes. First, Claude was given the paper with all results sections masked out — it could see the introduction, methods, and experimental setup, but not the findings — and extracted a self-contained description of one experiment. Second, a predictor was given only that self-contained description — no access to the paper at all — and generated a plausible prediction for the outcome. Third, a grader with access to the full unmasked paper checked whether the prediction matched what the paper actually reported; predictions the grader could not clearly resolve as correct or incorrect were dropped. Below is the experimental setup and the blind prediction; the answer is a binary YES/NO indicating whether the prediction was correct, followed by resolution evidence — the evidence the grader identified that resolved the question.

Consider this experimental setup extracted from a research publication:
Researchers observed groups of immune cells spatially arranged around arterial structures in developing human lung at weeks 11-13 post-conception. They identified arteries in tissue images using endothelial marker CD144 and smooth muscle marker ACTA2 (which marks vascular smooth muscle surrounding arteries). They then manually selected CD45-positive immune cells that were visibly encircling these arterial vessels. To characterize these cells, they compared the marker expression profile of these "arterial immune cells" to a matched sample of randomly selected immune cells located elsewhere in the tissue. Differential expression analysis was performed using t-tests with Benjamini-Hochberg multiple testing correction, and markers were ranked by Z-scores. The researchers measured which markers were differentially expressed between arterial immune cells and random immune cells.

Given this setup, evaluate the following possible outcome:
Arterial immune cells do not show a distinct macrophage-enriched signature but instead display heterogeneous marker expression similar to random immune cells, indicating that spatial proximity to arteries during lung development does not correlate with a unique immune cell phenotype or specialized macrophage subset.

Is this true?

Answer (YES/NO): NO